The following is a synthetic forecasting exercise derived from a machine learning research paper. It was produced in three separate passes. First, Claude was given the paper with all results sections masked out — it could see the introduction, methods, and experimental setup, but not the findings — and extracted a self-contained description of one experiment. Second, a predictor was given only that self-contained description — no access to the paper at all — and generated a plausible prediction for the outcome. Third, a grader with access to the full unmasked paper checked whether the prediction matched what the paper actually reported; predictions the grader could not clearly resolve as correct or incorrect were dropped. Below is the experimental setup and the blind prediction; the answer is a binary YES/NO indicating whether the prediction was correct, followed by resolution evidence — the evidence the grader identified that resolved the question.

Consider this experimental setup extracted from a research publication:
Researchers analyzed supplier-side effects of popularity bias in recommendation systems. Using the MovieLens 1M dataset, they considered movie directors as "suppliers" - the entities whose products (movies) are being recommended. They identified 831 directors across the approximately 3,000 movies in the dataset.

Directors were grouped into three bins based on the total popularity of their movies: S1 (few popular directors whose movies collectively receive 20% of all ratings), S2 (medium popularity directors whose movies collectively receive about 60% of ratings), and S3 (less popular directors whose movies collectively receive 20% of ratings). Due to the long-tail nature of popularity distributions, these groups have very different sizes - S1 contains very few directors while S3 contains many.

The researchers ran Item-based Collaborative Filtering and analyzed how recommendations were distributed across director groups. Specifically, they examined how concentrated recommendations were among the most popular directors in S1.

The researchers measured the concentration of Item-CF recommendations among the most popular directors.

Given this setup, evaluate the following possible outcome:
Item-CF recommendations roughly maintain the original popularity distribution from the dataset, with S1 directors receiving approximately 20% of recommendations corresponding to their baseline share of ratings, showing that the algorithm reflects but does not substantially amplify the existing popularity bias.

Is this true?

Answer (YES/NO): NO